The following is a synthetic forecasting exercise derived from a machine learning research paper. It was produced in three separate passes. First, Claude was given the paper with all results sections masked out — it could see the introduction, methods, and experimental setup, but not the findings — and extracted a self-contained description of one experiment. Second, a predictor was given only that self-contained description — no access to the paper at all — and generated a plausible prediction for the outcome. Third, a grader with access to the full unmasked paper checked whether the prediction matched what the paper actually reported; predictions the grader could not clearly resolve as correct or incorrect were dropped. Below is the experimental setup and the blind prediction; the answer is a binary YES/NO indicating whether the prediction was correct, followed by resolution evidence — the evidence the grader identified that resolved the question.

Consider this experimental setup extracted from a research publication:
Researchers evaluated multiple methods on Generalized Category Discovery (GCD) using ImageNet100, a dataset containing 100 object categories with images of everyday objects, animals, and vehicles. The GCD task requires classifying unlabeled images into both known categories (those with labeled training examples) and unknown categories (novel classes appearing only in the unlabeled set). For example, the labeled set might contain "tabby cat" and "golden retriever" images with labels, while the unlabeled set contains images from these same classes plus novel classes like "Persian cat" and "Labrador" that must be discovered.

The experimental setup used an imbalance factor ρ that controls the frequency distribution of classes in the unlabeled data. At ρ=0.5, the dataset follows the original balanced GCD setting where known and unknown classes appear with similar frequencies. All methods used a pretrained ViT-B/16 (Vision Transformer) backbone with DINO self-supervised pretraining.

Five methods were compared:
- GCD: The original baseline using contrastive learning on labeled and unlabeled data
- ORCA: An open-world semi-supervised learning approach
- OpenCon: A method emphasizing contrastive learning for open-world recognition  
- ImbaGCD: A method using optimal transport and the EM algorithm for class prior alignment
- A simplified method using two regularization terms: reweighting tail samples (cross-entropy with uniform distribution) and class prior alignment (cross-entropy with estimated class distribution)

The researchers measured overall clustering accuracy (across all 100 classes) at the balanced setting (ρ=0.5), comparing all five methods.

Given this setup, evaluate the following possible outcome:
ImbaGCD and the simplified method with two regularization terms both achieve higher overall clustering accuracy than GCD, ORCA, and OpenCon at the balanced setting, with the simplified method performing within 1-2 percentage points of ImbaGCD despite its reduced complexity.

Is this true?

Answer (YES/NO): NO